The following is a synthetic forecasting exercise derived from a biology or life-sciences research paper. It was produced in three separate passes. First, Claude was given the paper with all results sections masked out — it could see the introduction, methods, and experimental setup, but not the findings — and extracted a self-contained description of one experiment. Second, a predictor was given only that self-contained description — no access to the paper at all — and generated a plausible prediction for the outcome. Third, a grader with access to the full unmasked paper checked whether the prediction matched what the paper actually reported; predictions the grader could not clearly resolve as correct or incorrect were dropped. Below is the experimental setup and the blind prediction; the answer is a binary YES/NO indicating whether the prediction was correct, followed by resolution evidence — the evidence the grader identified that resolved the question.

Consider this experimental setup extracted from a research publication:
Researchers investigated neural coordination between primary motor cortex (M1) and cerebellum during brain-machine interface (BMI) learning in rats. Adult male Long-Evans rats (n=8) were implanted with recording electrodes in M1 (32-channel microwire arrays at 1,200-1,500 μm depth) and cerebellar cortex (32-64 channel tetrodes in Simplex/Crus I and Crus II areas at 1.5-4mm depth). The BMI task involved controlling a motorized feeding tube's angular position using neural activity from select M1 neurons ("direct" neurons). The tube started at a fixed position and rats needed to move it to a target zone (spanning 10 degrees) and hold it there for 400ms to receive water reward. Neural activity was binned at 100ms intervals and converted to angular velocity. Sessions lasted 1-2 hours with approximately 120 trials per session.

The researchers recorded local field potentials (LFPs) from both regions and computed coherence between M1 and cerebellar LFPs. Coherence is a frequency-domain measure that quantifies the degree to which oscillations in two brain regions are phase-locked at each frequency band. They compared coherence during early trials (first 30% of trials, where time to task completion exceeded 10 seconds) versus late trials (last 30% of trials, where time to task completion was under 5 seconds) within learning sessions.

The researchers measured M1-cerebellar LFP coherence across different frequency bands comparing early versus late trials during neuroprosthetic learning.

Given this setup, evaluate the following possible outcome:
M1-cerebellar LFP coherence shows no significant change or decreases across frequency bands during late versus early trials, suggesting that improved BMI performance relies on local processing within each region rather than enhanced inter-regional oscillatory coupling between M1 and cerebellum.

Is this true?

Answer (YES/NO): NO